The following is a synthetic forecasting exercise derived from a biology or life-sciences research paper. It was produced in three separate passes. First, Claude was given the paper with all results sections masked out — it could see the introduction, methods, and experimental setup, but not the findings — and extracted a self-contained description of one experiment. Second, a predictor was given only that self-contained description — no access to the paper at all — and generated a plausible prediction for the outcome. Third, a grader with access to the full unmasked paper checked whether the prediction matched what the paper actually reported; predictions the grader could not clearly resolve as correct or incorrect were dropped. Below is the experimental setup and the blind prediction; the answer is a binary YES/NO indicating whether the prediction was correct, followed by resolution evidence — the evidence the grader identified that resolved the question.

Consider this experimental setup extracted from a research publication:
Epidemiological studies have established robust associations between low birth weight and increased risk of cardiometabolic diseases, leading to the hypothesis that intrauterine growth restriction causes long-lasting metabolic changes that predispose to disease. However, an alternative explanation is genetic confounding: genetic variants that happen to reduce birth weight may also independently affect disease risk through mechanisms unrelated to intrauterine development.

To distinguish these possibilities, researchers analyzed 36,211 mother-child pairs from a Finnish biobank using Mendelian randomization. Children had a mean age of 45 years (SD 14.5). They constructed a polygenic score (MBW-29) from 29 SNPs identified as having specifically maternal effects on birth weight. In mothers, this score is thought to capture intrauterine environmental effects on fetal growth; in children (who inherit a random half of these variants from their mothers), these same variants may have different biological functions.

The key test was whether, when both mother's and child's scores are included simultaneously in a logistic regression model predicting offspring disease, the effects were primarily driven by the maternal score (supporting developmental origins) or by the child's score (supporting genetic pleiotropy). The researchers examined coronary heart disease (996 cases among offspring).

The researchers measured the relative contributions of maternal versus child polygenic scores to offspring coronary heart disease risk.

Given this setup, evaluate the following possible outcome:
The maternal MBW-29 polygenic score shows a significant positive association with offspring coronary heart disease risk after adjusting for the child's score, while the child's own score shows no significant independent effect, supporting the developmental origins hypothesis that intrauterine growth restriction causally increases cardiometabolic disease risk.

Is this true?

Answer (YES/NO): NO